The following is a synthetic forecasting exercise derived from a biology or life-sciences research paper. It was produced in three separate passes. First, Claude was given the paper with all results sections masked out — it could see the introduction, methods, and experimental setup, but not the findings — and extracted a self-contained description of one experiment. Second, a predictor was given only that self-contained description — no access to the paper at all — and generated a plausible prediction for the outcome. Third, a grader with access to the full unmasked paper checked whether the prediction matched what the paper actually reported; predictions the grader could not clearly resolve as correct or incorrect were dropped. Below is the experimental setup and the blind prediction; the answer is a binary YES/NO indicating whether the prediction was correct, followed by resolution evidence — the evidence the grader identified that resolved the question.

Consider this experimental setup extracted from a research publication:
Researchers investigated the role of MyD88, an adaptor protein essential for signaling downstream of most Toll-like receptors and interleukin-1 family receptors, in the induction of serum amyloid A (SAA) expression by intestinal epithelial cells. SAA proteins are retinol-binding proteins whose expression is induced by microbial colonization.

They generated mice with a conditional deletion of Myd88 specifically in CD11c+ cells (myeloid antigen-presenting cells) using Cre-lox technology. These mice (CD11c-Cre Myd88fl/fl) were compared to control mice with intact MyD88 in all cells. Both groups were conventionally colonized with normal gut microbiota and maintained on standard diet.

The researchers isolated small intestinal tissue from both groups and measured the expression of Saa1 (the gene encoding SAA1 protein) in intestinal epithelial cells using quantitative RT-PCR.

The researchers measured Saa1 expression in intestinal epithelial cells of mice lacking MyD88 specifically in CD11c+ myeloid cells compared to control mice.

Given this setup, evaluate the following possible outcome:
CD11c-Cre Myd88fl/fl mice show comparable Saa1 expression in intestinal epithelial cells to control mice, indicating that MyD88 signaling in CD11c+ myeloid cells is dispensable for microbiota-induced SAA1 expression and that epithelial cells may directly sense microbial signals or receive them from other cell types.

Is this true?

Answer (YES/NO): NO